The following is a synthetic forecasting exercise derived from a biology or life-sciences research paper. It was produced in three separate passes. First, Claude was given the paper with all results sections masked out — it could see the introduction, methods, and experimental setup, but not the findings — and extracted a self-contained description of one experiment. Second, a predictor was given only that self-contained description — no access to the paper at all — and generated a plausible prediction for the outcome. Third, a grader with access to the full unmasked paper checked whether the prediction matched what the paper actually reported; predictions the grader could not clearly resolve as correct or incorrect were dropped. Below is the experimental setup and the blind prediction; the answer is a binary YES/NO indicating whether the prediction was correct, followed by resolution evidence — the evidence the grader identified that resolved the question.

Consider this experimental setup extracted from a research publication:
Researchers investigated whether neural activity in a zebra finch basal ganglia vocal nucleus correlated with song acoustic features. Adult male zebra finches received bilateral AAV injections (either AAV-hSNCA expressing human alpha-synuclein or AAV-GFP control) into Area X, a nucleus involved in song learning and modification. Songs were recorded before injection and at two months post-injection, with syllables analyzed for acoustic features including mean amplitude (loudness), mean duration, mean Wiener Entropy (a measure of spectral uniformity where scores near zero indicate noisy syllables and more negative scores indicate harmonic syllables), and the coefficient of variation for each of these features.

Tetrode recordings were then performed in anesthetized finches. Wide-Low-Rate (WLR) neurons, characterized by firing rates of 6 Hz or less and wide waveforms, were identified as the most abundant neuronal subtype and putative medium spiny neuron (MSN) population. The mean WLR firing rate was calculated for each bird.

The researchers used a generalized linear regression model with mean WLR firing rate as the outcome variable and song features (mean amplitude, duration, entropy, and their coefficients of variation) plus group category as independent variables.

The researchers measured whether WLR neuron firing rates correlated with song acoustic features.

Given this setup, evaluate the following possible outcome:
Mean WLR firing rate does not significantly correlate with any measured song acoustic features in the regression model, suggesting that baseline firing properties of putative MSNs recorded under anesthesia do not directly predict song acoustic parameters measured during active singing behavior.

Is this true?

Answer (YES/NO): YES